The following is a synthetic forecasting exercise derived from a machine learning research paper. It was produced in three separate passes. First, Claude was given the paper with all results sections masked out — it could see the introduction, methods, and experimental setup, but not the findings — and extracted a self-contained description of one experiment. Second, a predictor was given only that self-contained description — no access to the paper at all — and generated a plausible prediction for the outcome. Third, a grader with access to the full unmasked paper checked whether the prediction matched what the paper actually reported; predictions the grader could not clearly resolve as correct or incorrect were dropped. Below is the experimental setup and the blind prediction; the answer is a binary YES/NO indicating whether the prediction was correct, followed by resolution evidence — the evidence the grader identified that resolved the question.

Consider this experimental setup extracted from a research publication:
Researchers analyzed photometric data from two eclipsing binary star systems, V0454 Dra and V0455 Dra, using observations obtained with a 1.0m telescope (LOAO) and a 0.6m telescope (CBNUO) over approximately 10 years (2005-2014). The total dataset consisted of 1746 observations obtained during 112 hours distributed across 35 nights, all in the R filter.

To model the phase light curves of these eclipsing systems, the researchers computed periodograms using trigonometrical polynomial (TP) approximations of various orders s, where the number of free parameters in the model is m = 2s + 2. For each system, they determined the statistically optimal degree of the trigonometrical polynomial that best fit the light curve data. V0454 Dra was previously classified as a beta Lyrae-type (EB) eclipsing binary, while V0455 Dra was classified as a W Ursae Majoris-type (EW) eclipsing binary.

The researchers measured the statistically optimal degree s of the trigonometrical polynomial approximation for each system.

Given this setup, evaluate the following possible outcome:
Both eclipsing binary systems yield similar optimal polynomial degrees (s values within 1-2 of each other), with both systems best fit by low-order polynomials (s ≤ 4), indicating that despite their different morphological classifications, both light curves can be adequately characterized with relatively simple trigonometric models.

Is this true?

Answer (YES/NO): NO